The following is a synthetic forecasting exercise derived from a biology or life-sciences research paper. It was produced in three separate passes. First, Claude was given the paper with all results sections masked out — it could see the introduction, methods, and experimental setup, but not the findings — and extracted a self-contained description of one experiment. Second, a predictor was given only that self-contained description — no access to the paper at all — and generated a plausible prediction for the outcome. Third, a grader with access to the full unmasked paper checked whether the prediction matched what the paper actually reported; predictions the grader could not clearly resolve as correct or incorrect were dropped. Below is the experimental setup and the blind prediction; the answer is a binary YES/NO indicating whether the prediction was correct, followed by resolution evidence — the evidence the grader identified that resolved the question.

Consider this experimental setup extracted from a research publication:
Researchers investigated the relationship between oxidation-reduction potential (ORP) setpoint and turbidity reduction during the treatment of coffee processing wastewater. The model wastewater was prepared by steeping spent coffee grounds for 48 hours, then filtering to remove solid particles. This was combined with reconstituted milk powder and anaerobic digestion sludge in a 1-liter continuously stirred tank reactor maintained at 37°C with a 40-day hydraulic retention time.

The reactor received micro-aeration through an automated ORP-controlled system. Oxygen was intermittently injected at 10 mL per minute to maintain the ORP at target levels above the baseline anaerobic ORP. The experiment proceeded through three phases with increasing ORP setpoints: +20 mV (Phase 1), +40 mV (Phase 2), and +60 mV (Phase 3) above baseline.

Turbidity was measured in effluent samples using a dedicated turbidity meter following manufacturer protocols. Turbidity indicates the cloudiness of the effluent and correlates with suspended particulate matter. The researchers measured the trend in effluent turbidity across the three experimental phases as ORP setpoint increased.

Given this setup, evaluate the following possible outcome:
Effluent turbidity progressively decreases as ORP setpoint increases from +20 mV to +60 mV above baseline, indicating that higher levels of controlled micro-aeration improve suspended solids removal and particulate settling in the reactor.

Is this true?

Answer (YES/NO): NO